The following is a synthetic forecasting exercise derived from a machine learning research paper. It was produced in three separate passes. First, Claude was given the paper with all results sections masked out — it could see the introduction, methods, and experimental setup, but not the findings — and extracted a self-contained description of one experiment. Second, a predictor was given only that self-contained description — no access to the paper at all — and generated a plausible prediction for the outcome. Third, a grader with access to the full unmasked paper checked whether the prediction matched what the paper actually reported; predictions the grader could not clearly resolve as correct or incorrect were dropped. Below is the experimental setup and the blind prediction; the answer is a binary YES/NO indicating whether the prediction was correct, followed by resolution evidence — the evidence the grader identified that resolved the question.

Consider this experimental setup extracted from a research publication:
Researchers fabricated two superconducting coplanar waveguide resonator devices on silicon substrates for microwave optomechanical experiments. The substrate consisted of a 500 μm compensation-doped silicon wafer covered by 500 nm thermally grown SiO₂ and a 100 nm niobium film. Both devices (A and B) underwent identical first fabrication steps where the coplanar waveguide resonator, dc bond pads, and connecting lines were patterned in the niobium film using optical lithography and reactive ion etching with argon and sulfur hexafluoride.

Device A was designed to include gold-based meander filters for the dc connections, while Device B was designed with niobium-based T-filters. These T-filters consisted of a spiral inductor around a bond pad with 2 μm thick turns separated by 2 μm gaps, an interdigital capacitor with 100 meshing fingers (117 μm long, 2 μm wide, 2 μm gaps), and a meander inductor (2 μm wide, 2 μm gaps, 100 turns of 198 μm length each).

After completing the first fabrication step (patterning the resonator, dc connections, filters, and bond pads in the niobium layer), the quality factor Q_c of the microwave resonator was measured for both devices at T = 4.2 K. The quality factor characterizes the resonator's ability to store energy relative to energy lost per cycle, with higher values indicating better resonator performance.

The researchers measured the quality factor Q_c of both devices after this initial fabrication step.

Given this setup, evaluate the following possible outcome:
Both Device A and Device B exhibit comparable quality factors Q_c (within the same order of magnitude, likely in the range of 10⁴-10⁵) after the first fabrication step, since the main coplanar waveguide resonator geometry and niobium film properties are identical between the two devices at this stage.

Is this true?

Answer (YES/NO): NO